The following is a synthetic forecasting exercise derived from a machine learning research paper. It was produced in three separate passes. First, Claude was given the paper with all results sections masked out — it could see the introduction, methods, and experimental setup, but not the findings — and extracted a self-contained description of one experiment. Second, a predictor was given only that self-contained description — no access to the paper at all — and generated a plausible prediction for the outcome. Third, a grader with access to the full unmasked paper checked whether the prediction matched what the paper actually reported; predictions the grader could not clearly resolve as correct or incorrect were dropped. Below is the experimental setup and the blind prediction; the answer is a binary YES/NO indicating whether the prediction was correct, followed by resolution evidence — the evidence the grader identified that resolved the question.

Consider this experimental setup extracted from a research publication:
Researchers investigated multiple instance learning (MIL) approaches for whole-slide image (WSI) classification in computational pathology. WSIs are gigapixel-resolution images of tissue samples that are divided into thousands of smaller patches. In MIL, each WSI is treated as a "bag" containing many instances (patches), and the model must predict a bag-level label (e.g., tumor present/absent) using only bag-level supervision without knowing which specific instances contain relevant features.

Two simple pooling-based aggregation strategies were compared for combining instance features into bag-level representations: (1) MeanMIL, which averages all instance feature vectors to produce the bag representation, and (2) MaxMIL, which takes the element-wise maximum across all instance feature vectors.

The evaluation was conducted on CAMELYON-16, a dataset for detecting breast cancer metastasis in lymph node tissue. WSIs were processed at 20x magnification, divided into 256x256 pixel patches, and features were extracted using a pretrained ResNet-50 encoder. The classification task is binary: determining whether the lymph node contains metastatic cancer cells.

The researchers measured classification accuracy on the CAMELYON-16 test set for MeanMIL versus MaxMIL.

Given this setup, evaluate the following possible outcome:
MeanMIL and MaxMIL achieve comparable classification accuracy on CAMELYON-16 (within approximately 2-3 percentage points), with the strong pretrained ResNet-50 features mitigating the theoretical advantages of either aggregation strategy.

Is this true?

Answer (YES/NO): NO